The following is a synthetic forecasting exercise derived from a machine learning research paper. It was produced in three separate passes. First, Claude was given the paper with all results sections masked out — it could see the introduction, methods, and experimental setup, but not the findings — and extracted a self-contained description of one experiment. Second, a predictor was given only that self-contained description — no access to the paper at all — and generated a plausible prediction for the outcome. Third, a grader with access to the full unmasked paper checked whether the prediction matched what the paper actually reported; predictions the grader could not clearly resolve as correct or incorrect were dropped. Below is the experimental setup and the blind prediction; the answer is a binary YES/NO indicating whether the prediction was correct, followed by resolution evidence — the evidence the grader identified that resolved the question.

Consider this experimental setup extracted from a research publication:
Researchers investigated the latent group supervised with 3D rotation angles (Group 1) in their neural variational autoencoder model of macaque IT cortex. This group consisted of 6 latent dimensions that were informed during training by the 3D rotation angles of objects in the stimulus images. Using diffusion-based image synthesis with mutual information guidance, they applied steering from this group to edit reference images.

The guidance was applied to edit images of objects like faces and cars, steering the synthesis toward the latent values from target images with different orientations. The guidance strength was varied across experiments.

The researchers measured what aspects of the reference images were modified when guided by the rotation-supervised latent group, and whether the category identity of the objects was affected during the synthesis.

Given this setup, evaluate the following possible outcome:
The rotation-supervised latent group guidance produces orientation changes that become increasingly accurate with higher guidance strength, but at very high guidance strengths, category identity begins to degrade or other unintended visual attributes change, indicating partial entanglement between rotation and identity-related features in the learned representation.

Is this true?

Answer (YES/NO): NO